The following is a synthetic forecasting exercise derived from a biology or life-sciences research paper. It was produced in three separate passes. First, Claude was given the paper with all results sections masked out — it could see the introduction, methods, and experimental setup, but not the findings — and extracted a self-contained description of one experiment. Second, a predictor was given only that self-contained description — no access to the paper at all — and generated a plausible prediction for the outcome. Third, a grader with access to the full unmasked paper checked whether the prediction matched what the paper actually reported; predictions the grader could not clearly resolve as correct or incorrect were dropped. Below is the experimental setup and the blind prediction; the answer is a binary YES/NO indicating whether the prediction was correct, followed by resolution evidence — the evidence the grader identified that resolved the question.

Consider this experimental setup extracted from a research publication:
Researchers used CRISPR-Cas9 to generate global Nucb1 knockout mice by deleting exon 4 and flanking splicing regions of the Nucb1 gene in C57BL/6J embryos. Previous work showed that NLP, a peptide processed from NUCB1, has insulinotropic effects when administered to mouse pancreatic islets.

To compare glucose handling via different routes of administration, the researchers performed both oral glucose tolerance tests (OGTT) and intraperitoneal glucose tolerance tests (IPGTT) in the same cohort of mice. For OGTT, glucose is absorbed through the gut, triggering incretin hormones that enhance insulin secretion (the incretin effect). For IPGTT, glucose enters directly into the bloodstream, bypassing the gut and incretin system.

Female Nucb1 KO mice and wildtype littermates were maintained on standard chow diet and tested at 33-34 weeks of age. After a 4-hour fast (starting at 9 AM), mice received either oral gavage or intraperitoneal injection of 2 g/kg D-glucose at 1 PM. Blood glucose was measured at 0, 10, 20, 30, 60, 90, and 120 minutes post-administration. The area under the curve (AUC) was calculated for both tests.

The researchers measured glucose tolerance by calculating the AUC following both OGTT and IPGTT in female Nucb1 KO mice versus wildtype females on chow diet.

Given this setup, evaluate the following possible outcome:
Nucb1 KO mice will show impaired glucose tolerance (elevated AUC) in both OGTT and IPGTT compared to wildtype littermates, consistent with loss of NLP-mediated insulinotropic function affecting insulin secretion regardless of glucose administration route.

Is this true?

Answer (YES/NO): NO